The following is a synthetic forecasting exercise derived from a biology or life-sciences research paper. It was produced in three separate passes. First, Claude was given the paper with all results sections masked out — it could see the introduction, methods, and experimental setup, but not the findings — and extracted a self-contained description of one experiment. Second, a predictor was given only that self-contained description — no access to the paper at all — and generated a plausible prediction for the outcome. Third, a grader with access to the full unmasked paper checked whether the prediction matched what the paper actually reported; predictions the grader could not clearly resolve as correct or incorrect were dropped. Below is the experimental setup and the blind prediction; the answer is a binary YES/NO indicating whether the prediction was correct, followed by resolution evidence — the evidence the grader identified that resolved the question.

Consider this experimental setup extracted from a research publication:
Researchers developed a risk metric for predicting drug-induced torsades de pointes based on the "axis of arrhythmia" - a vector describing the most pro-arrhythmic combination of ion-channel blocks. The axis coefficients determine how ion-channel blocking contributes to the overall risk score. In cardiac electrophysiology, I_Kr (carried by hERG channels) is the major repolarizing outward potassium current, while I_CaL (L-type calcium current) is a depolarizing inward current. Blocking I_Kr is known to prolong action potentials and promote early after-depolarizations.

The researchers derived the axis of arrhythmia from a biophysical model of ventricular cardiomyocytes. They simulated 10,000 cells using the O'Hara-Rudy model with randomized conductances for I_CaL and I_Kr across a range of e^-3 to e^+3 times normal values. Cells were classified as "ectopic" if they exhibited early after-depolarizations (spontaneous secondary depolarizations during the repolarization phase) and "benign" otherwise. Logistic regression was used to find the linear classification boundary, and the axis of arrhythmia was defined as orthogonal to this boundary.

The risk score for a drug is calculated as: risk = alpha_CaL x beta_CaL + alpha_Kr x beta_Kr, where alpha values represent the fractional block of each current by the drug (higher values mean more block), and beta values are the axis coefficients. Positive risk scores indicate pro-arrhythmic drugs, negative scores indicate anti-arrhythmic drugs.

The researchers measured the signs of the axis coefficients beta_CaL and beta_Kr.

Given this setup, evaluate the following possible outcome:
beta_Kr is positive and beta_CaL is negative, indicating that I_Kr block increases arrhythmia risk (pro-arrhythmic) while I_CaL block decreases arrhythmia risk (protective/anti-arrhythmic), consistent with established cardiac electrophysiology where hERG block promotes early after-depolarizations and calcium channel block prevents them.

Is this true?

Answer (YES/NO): NO